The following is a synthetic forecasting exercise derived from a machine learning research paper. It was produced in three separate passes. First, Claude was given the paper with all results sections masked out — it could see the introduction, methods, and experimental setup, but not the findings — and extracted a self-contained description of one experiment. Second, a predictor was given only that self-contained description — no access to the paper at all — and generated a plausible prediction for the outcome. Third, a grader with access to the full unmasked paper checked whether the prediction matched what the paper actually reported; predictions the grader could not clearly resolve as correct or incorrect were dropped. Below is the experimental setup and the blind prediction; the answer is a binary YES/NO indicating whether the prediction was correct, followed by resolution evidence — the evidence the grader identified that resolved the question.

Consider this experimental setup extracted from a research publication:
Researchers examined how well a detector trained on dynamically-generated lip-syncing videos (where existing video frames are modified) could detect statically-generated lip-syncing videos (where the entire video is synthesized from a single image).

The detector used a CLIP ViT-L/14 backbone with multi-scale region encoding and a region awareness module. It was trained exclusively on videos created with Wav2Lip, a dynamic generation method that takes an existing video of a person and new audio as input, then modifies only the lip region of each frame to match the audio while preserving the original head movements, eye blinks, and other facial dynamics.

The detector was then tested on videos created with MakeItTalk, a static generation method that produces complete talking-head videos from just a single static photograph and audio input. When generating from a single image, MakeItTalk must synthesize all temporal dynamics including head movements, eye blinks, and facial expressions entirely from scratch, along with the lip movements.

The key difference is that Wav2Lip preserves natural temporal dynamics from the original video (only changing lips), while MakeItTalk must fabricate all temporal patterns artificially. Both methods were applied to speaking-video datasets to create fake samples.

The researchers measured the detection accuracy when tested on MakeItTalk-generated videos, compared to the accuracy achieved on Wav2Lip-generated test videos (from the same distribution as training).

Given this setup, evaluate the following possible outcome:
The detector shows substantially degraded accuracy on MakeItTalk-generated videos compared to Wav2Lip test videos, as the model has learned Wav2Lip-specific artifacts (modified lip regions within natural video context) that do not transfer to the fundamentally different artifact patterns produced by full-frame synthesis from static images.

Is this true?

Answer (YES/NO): NO